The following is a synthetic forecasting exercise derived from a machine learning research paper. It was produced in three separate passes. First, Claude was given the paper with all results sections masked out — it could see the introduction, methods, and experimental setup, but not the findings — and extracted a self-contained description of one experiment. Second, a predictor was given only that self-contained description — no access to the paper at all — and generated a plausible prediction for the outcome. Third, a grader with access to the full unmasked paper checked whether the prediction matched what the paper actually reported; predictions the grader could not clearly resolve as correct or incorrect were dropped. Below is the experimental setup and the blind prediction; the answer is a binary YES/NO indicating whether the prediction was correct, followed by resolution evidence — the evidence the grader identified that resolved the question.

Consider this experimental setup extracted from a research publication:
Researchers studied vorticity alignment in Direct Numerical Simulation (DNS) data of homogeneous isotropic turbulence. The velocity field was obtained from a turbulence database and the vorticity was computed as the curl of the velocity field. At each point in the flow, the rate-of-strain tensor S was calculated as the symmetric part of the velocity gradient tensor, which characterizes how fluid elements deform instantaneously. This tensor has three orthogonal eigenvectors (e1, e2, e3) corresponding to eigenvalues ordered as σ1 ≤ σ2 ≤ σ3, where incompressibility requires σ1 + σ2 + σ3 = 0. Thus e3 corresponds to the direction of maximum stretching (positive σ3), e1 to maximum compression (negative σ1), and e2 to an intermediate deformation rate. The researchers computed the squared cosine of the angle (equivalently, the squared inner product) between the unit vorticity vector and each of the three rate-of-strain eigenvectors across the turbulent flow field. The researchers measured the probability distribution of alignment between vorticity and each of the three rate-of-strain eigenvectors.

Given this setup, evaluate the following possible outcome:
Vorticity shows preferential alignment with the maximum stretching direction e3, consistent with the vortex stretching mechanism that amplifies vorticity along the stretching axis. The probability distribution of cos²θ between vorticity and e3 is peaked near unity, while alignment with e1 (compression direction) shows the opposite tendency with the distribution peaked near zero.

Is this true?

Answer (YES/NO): NO